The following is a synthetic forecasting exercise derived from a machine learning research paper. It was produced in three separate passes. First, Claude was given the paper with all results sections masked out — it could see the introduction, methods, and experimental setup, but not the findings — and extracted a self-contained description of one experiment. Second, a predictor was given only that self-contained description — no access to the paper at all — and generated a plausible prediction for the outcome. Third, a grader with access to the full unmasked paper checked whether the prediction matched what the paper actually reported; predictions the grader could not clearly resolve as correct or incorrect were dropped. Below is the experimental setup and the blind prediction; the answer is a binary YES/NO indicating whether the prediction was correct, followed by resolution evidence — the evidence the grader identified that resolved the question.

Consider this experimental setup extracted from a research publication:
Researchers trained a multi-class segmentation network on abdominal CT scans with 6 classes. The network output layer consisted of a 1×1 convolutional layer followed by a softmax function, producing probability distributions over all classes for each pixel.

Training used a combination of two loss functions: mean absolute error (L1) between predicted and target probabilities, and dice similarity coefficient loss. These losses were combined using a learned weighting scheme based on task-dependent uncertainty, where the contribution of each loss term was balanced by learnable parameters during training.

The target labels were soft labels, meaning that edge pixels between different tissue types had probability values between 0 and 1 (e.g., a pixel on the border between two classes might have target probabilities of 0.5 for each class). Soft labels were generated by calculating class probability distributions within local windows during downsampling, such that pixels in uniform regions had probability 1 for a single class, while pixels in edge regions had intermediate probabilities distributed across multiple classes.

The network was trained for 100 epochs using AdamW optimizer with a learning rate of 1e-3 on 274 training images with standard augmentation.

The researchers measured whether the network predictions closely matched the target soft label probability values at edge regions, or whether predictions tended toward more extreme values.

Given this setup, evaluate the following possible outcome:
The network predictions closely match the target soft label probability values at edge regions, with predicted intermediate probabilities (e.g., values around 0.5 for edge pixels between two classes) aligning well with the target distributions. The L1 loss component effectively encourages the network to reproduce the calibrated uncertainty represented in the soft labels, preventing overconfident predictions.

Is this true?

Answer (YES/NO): NO